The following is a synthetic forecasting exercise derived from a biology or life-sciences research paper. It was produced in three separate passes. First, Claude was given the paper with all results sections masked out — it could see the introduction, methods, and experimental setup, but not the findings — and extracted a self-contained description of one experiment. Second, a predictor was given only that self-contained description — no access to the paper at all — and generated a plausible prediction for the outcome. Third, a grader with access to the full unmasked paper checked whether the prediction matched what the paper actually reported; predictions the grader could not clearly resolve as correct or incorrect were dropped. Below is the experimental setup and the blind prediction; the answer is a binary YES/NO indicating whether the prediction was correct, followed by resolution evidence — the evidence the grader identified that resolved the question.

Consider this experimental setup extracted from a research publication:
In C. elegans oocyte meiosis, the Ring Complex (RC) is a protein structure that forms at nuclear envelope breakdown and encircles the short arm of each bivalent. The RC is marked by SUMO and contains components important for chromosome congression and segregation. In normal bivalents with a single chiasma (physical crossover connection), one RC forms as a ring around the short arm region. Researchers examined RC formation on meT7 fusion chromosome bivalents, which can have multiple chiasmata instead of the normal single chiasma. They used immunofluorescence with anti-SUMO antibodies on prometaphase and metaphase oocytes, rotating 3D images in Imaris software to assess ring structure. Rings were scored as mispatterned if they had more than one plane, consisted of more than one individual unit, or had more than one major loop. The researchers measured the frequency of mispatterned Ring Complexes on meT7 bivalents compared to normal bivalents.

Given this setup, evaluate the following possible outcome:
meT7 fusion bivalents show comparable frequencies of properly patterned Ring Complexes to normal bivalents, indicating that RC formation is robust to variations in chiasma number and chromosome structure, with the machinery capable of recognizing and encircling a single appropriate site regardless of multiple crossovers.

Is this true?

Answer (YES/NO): NO